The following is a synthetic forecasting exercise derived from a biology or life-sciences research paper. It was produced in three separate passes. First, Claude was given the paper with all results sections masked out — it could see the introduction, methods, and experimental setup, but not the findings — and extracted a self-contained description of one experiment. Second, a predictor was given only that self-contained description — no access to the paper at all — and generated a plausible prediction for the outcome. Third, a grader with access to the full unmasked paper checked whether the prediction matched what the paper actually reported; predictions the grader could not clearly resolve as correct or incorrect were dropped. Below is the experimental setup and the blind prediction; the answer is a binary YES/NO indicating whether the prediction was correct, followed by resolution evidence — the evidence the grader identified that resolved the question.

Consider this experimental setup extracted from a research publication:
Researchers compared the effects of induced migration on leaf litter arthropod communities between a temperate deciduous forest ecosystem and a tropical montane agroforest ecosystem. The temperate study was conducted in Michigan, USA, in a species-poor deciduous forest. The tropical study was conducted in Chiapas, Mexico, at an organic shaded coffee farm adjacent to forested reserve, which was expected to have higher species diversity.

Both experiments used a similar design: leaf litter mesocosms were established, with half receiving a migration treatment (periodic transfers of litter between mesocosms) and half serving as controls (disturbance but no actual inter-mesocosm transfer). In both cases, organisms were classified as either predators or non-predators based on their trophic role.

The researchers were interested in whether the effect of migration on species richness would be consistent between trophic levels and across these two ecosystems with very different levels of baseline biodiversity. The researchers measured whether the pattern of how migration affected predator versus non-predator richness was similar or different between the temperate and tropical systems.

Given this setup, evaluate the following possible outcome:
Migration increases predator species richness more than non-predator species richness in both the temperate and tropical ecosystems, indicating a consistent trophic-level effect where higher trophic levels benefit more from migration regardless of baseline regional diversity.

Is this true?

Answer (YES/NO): NO